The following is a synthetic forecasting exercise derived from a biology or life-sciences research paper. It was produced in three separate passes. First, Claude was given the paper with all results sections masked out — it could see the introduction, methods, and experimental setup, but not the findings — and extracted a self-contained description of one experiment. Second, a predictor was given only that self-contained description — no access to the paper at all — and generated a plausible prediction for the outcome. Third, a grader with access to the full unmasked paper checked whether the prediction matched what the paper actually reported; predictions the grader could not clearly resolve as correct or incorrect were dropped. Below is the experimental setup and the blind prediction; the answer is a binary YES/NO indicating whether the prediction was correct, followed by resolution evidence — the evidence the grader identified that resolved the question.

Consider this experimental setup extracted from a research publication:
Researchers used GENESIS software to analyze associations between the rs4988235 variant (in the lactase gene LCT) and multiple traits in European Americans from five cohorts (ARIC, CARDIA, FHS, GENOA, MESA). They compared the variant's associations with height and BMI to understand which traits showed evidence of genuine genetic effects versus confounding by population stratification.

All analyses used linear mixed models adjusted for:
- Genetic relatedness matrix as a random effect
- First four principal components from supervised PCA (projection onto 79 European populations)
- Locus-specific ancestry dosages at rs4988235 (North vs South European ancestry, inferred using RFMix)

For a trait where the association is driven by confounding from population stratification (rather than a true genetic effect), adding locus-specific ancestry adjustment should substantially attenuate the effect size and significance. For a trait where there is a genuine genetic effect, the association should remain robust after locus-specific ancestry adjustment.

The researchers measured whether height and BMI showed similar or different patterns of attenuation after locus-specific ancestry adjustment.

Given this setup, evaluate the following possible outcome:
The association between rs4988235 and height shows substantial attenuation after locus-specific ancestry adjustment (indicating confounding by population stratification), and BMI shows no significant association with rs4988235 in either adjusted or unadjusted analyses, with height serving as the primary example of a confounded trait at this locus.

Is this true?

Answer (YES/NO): NO